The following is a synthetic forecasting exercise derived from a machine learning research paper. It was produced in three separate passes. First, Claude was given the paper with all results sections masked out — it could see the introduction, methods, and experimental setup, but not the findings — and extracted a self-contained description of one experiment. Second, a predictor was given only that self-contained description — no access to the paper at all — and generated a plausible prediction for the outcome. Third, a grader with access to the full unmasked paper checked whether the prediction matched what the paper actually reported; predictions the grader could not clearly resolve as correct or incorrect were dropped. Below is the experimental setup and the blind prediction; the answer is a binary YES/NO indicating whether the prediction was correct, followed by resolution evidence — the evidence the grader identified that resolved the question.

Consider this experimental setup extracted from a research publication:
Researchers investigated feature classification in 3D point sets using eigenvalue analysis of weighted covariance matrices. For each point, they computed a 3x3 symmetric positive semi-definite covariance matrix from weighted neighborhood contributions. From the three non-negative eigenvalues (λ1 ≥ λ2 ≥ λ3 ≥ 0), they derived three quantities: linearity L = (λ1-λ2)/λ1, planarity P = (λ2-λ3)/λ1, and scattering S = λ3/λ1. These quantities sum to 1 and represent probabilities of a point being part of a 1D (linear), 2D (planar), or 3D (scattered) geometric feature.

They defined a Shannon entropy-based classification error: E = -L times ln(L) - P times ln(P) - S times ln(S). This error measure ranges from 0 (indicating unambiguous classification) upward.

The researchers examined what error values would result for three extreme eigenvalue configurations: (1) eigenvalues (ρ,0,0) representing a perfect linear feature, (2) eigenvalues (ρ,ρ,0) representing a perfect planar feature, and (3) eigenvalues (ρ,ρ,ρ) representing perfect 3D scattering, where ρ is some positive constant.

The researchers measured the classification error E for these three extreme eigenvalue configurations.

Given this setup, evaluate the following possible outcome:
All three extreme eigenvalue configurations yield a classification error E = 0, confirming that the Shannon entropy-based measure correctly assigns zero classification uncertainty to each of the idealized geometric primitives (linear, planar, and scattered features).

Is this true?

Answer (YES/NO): YES